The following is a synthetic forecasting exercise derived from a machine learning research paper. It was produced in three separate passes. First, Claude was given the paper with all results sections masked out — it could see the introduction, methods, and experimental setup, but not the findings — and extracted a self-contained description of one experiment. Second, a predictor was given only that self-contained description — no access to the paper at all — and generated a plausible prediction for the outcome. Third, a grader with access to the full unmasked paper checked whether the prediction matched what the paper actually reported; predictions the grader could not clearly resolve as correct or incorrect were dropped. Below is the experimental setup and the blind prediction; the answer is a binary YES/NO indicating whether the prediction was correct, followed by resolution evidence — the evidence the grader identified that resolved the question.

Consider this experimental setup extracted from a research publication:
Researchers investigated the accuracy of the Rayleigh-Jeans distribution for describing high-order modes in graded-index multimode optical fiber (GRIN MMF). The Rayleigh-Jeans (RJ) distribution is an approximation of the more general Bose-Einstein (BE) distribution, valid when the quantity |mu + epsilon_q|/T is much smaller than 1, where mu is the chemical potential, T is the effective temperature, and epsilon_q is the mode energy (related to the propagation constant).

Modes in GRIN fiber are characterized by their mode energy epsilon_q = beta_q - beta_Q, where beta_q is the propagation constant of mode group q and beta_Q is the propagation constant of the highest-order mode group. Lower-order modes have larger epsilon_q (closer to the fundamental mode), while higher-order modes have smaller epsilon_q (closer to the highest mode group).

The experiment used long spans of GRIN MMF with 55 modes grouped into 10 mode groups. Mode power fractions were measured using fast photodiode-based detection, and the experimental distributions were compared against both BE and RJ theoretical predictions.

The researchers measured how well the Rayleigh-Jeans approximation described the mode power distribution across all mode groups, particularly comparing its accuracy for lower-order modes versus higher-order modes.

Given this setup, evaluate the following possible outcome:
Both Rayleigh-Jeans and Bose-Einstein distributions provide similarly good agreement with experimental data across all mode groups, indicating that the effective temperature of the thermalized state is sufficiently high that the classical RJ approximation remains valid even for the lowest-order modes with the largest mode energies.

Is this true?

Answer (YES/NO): NO